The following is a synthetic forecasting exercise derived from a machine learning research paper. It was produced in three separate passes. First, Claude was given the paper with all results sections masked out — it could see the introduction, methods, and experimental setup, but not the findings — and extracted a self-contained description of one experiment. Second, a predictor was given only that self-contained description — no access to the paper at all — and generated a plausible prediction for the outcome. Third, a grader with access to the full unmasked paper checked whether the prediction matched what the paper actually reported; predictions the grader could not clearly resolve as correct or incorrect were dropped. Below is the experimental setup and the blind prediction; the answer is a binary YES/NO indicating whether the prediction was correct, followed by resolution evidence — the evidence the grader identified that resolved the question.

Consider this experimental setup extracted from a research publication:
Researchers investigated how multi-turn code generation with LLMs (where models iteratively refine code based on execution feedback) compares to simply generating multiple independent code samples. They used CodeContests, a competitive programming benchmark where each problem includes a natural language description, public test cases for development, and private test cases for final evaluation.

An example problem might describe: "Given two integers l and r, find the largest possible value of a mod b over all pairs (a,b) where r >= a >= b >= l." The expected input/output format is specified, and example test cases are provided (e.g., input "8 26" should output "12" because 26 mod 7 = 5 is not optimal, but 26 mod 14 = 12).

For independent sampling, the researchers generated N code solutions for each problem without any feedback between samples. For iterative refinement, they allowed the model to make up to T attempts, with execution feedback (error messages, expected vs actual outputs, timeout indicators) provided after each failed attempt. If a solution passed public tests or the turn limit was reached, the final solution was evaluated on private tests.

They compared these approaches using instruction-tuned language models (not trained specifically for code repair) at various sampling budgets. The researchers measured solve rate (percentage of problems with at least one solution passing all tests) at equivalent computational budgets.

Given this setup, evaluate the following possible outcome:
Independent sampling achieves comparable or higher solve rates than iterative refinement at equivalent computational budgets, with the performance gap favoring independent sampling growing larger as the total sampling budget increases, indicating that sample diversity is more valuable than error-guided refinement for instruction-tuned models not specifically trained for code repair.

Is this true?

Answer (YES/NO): NO